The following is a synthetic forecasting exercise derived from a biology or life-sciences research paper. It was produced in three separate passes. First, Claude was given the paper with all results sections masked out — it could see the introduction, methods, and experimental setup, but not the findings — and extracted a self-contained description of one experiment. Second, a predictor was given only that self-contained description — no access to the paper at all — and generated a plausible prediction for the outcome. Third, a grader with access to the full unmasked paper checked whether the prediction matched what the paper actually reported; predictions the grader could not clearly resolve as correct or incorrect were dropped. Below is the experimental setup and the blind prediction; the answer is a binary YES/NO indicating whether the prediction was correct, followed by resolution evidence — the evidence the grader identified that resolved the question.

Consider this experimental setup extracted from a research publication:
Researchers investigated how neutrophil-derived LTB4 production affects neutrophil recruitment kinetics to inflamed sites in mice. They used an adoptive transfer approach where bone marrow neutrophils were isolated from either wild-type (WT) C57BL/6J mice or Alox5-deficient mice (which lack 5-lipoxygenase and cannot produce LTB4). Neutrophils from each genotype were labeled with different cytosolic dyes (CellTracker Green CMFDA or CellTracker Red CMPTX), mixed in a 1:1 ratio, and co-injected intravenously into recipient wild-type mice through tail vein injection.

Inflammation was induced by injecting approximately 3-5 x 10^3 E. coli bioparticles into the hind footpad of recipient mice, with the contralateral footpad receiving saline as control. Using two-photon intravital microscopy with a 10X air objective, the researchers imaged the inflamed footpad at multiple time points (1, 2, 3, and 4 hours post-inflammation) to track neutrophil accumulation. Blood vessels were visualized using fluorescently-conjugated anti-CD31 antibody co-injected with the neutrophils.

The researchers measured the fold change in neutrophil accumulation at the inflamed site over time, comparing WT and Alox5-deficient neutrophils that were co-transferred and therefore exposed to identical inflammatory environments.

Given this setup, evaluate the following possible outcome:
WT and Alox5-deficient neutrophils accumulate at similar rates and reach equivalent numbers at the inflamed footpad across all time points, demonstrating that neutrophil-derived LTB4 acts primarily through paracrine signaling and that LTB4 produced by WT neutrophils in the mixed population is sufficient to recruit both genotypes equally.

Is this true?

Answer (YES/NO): YES